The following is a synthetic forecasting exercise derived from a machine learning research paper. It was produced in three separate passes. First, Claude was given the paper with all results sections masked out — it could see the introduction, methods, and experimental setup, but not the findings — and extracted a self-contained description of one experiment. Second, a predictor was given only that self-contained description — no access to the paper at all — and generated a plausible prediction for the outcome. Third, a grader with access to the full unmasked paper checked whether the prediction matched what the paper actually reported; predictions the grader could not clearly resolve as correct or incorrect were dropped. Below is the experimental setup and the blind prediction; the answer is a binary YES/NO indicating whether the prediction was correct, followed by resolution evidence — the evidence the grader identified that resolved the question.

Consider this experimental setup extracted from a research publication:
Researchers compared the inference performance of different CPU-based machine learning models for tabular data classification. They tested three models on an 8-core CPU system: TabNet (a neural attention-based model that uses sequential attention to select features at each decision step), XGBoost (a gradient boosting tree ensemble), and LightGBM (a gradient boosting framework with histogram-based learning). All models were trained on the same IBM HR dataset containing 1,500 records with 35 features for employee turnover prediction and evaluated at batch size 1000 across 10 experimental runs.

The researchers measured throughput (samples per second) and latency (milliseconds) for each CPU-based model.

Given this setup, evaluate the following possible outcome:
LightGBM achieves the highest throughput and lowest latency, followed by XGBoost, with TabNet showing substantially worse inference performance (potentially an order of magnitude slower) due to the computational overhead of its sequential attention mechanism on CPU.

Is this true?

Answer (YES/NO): NO